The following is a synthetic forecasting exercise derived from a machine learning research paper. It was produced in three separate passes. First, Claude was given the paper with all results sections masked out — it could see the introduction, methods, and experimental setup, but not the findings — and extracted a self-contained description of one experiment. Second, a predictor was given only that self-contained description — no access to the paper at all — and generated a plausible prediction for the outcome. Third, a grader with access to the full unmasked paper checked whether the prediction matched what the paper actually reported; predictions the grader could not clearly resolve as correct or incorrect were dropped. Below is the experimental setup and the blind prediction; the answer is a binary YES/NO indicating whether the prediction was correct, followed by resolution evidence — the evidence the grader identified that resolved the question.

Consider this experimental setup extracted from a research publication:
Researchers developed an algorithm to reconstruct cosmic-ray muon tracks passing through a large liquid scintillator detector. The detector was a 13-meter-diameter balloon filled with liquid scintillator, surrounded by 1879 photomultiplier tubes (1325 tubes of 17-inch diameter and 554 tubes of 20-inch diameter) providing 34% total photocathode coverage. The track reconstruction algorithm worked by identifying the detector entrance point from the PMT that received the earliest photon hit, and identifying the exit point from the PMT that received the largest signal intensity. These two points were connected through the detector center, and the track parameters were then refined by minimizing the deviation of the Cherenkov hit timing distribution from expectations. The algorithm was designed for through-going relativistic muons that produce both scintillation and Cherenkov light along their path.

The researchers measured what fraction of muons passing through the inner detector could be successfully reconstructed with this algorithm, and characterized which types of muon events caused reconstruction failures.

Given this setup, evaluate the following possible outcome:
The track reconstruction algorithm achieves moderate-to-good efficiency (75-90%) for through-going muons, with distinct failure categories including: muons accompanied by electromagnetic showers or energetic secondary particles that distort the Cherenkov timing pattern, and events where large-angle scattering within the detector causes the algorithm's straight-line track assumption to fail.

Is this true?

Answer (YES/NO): NO